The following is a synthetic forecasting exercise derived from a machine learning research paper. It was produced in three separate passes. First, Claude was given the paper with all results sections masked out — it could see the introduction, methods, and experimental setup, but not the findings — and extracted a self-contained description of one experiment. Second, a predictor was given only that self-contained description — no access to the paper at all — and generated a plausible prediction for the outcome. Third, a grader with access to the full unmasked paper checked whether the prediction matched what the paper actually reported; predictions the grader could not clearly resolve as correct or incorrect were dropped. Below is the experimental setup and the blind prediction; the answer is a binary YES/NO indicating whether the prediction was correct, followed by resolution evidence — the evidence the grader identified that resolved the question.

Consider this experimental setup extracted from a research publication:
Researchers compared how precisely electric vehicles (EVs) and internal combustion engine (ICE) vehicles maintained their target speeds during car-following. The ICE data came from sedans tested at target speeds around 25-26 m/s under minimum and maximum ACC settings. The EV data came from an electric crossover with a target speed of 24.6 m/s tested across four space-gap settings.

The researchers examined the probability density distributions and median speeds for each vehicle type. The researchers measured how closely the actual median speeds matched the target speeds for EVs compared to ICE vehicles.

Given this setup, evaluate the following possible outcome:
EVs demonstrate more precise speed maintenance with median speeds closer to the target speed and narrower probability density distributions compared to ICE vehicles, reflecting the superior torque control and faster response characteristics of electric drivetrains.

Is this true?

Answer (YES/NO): NO